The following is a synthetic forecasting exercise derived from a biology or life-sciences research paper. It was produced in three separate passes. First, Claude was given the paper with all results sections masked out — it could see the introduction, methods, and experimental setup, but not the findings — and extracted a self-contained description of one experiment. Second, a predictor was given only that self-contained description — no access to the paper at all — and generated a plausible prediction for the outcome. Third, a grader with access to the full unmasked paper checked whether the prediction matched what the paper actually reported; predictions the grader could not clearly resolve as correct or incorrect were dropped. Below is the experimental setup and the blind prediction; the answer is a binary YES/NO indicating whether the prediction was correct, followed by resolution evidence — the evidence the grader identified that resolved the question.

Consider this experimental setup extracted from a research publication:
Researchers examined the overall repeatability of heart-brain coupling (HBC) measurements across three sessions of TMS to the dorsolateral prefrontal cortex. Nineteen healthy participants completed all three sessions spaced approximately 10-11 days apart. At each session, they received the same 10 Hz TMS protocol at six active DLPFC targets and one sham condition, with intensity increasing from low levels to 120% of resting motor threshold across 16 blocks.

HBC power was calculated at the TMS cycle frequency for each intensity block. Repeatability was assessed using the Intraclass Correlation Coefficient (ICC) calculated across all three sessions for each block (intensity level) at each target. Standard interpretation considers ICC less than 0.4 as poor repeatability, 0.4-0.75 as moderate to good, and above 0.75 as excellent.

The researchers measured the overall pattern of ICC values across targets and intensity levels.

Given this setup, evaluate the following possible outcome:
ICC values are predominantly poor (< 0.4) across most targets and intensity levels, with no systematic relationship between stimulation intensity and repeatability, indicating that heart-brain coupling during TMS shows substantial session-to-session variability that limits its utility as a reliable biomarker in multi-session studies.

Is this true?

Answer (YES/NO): NO